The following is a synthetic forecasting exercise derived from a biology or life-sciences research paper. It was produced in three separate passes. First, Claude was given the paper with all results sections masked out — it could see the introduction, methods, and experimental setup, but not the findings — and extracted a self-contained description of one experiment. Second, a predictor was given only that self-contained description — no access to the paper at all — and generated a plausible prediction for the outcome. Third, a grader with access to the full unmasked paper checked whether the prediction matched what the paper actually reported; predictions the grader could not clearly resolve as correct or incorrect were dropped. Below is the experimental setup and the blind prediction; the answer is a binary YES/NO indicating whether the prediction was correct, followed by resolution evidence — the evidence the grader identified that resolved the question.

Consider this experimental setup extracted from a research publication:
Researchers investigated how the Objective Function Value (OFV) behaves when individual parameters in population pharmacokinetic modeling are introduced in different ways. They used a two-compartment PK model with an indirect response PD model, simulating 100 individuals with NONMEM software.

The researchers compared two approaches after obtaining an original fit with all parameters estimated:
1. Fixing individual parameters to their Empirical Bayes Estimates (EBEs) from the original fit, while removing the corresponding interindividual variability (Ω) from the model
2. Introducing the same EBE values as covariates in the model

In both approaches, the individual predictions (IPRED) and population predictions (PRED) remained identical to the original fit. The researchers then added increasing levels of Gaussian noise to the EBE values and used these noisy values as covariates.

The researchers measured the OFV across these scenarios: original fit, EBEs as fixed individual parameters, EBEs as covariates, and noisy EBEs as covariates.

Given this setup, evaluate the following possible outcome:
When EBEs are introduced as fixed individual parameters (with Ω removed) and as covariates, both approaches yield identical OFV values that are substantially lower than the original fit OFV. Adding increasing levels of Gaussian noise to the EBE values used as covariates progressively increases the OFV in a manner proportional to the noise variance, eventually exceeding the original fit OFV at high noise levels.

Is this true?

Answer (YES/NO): NO